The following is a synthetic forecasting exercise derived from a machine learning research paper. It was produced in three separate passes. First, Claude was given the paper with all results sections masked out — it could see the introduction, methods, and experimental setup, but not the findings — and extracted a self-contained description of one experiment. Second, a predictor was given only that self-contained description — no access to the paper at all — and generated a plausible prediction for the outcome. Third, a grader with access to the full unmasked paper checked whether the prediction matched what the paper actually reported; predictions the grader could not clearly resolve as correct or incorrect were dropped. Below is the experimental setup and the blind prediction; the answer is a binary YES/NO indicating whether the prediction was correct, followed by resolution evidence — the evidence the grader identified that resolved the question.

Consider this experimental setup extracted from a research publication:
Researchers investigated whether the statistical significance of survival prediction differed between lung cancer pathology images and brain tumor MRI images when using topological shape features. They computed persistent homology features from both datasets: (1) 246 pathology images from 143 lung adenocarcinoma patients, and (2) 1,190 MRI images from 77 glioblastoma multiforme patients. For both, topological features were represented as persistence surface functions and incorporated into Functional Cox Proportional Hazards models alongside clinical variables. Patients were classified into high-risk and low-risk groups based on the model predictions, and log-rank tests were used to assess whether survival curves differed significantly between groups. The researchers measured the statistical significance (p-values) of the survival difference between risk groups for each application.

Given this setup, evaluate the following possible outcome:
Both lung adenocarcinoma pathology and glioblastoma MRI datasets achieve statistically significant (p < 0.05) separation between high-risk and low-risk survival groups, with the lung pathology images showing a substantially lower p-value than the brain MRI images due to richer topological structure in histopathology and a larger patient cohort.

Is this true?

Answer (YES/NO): YES